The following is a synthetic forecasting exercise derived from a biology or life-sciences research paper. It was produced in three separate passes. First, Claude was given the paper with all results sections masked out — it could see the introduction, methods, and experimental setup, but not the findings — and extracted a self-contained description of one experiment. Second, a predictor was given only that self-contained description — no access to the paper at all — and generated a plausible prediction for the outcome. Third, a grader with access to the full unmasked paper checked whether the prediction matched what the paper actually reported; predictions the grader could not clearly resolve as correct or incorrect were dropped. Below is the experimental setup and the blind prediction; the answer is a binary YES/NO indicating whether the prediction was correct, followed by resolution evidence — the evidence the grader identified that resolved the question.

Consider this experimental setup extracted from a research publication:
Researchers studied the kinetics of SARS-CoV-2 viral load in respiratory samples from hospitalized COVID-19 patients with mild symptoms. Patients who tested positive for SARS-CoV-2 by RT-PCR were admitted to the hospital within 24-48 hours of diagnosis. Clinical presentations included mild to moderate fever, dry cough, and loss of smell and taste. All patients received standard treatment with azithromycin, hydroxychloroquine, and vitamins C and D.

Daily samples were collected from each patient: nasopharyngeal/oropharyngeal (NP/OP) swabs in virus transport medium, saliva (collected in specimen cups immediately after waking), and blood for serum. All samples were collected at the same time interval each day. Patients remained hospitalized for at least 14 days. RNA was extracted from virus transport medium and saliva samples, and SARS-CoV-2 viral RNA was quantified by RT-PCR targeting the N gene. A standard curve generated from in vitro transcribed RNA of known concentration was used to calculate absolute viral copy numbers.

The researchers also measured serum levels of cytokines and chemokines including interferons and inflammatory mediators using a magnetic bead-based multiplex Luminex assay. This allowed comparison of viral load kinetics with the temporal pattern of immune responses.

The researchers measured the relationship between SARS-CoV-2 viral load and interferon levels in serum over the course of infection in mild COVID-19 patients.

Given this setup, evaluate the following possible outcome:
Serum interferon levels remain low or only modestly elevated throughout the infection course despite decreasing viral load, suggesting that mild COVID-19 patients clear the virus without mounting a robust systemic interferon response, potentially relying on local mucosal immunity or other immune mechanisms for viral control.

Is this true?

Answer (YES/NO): NO